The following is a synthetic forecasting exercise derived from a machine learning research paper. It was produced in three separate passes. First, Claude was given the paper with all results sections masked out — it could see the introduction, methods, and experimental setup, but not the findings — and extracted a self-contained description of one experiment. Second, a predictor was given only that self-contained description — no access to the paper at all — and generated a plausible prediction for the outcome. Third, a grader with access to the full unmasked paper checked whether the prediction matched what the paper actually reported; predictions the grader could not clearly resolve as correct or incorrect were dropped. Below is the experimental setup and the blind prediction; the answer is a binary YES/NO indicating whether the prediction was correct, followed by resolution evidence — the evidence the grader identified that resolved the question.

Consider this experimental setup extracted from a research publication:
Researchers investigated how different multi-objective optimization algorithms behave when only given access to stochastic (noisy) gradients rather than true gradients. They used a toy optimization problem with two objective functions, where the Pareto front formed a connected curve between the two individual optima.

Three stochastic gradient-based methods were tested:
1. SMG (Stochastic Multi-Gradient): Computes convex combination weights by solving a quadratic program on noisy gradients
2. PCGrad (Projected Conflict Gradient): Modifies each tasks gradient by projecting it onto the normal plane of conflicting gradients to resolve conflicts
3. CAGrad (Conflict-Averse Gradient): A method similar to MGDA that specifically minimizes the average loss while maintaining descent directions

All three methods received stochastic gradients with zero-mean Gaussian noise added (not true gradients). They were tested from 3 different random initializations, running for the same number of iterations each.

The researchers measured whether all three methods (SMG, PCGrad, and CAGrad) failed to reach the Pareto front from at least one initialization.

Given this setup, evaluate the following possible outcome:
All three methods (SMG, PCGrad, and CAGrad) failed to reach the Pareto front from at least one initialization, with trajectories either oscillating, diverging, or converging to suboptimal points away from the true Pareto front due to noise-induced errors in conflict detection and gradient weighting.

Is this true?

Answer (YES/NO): YES